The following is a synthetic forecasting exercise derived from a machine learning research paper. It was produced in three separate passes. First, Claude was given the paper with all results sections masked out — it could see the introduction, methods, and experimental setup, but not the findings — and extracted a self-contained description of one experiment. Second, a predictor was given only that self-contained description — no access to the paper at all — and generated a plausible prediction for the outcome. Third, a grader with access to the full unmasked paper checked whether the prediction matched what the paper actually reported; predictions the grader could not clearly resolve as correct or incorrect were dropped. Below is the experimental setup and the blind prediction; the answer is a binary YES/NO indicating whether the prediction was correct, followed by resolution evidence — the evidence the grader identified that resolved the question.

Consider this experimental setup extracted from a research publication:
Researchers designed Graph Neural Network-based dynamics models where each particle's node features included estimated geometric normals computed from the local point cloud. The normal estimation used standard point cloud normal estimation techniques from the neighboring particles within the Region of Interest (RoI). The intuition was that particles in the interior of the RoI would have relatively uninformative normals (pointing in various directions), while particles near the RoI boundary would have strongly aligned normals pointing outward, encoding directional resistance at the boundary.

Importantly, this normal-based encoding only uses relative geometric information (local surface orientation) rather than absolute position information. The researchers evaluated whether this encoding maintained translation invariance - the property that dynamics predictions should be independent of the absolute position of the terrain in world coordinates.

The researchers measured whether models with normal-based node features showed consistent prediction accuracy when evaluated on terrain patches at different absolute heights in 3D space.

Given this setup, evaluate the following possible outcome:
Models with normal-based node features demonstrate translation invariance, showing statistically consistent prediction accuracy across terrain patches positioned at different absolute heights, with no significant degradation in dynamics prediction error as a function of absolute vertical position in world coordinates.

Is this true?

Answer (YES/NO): YES